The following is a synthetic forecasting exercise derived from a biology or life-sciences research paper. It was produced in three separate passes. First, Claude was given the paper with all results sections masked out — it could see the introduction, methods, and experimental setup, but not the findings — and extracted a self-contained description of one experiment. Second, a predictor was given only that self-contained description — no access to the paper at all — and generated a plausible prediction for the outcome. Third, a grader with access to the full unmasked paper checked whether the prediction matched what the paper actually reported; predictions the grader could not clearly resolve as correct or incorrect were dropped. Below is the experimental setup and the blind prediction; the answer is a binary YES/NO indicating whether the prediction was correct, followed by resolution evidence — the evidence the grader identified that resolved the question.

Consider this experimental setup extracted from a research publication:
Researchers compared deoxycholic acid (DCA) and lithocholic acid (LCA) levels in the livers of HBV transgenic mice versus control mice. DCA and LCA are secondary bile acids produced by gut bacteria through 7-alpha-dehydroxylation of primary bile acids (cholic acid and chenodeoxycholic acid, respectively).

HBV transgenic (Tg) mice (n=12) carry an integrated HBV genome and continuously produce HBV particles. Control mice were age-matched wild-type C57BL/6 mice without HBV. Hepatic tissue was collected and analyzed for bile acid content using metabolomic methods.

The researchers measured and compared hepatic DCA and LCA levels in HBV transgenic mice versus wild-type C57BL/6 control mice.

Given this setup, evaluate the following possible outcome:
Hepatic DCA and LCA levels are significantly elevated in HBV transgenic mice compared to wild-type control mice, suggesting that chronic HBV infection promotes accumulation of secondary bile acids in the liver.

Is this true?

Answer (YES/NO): NO